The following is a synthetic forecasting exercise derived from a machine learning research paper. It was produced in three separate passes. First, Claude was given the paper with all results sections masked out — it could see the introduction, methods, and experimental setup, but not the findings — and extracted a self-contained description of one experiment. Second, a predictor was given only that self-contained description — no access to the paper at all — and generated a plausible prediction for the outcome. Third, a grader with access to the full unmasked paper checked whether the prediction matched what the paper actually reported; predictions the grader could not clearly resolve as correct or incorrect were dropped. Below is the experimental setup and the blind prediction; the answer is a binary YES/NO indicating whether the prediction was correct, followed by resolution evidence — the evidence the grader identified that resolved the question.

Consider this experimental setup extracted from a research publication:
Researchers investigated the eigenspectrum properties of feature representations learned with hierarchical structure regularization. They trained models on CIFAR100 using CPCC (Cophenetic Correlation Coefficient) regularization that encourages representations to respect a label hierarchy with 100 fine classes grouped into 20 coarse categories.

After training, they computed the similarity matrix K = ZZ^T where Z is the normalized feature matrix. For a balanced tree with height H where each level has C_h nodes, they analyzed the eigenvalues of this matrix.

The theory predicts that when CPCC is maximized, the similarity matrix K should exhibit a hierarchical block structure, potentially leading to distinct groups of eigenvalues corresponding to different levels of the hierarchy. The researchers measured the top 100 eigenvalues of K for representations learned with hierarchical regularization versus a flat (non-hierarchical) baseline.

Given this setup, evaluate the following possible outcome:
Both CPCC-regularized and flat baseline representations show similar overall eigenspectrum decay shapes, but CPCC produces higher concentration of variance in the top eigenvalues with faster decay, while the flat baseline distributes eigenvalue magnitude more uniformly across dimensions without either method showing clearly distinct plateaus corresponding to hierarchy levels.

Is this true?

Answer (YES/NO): NO